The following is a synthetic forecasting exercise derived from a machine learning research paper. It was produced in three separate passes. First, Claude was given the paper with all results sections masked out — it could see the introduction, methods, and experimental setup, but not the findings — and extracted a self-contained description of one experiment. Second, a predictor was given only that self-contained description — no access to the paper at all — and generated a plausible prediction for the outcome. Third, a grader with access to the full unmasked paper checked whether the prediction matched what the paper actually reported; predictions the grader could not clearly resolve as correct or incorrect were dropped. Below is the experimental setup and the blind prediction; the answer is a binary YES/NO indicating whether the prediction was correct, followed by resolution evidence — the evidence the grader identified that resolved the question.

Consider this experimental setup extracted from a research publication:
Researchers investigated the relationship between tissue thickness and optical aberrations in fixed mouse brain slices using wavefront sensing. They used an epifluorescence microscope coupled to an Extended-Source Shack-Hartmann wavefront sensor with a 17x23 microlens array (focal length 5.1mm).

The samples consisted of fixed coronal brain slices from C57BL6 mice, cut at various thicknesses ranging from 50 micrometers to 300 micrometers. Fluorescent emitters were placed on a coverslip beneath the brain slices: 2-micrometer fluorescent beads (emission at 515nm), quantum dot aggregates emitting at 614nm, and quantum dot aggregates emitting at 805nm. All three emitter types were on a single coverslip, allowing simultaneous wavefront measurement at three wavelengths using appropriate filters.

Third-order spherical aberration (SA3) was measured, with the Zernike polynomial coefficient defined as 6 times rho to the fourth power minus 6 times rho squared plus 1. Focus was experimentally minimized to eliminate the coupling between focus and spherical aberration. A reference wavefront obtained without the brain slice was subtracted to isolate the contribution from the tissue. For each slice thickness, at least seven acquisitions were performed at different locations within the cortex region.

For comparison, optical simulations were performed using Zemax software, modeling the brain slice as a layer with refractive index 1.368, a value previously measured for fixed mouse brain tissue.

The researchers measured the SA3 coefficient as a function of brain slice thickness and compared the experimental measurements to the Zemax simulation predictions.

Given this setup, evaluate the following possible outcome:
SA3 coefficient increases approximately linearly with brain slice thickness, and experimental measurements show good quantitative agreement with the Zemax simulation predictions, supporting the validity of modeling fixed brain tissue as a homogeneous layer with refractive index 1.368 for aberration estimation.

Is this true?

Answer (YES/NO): YES